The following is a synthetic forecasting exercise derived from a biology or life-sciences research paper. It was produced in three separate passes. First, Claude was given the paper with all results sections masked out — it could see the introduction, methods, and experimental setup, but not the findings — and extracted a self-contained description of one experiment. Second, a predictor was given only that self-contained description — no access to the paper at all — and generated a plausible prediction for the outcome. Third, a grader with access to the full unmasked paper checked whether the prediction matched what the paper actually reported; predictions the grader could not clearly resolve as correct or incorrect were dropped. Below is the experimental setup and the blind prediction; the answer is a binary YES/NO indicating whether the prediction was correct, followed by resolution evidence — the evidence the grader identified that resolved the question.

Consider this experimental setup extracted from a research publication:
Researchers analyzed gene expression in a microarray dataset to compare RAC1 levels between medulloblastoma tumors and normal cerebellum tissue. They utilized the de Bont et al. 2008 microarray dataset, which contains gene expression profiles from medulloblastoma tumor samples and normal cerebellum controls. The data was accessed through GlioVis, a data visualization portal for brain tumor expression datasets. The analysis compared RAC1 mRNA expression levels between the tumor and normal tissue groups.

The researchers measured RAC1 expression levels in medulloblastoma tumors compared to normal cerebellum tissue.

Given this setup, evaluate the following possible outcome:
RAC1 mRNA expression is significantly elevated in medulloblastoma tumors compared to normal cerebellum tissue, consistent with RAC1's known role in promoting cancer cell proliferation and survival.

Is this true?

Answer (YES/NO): YES